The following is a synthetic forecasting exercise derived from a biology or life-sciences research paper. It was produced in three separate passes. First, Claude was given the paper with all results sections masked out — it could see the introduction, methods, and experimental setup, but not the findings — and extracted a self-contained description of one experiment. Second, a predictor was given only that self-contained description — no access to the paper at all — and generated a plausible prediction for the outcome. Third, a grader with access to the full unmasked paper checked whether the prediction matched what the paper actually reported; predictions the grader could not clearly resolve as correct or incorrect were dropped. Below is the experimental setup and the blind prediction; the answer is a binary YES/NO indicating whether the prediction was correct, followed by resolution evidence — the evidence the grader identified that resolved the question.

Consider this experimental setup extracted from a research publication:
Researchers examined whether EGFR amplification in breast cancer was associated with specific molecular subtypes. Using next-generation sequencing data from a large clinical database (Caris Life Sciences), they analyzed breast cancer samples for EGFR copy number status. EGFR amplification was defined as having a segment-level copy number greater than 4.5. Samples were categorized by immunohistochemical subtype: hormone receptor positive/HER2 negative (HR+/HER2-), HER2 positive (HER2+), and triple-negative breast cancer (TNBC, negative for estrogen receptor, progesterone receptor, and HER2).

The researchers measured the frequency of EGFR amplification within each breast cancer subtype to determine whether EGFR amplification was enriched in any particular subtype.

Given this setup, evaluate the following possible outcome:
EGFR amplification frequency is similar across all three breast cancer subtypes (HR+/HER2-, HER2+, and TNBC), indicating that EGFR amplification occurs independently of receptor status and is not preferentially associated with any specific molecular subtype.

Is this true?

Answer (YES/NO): NO